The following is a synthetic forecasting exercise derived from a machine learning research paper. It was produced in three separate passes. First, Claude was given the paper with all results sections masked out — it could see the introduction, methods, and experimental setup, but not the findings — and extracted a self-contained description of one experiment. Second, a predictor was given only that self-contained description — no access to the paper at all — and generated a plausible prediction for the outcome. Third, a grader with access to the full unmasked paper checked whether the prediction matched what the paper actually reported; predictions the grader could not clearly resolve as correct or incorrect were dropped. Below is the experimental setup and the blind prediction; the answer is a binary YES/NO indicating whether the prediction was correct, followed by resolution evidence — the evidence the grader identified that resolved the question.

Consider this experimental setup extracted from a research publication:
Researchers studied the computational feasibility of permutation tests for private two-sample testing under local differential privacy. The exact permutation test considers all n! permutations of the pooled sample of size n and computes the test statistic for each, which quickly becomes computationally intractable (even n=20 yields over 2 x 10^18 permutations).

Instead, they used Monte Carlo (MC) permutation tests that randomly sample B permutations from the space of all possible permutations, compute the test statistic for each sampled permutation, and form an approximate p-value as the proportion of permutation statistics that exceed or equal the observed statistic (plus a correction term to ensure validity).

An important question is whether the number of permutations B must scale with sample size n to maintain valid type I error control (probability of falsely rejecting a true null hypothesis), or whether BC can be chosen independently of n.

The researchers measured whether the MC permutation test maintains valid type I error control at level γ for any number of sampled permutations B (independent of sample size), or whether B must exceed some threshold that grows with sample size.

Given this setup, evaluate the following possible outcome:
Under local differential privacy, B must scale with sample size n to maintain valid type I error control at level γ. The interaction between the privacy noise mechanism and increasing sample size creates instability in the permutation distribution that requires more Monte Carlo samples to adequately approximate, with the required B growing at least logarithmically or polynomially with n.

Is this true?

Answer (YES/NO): NO